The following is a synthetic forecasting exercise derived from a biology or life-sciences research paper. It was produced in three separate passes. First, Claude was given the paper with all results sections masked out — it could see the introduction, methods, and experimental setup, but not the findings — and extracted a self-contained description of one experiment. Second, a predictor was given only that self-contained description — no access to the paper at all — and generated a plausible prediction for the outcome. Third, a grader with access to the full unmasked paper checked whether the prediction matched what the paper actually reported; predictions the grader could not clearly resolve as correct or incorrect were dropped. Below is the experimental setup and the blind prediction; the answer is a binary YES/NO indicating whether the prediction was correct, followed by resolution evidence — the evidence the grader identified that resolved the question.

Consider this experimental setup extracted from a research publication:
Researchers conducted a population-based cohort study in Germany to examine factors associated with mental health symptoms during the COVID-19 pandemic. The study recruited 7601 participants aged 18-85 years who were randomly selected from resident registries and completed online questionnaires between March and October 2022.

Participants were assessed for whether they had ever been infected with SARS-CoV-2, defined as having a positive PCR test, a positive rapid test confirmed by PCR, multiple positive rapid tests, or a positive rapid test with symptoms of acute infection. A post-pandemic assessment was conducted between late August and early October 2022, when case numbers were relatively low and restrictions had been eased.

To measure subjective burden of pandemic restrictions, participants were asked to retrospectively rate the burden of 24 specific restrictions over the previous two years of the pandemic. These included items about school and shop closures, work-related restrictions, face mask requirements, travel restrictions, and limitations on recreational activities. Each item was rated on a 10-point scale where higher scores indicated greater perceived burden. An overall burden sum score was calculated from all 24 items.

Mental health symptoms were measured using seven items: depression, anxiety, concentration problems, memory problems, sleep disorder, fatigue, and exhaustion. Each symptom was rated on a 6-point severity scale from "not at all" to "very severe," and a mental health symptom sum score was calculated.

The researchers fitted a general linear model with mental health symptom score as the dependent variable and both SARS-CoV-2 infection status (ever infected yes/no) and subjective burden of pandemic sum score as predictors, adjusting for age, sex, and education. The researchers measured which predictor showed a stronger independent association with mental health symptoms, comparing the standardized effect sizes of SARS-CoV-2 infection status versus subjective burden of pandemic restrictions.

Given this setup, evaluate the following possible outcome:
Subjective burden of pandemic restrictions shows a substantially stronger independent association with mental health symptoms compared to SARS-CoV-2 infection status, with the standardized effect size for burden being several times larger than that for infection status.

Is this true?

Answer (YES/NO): NO